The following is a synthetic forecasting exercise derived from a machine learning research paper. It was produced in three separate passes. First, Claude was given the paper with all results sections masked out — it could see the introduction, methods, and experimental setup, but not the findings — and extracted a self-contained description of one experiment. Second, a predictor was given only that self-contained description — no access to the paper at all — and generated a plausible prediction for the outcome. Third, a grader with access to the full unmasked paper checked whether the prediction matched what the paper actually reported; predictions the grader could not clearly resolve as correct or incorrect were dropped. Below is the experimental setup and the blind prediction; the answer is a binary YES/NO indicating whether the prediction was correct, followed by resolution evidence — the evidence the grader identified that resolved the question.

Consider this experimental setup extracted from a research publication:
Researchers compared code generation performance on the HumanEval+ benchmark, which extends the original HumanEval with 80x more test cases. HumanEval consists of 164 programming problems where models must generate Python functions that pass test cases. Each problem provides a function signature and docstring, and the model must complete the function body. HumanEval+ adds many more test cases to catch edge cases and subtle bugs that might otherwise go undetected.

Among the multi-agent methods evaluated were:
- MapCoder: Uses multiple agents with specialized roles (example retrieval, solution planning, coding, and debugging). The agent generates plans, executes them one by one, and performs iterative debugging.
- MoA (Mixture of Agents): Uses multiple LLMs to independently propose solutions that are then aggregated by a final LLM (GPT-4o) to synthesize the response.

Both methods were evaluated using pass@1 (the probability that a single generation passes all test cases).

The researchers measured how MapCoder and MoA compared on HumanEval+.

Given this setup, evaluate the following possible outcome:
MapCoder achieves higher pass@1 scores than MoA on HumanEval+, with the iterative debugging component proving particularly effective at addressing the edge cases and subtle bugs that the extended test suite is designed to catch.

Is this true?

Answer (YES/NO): NO